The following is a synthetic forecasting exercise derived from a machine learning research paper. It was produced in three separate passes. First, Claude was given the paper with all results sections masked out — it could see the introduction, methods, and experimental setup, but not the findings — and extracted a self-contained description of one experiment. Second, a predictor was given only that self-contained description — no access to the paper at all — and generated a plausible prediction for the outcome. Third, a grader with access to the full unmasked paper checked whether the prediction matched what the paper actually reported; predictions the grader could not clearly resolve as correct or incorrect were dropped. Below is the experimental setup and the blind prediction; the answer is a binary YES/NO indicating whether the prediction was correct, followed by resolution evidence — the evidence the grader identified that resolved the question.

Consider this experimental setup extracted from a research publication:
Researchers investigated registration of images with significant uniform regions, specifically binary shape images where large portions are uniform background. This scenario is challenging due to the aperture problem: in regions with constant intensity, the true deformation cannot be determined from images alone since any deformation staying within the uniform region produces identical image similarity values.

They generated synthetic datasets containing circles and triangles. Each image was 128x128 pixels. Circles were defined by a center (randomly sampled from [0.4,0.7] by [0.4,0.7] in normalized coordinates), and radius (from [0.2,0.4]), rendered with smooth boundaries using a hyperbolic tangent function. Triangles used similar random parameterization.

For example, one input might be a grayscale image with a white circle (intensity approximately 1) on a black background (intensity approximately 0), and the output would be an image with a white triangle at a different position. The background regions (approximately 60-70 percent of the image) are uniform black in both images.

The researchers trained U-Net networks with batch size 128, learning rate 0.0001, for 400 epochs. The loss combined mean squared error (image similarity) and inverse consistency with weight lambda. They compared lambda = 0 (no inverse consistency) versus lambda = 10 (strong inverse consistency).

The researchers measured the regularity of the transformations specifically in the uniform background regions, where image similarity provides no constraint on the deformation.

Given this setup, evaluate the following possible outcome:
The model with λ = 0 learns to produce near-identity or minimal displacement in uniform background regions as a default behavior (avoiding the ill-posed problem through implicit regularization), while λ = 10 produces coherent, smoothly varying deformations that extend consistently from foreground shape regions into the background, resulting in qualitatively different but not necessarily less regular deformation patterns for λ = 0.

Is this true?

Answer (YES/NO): NO